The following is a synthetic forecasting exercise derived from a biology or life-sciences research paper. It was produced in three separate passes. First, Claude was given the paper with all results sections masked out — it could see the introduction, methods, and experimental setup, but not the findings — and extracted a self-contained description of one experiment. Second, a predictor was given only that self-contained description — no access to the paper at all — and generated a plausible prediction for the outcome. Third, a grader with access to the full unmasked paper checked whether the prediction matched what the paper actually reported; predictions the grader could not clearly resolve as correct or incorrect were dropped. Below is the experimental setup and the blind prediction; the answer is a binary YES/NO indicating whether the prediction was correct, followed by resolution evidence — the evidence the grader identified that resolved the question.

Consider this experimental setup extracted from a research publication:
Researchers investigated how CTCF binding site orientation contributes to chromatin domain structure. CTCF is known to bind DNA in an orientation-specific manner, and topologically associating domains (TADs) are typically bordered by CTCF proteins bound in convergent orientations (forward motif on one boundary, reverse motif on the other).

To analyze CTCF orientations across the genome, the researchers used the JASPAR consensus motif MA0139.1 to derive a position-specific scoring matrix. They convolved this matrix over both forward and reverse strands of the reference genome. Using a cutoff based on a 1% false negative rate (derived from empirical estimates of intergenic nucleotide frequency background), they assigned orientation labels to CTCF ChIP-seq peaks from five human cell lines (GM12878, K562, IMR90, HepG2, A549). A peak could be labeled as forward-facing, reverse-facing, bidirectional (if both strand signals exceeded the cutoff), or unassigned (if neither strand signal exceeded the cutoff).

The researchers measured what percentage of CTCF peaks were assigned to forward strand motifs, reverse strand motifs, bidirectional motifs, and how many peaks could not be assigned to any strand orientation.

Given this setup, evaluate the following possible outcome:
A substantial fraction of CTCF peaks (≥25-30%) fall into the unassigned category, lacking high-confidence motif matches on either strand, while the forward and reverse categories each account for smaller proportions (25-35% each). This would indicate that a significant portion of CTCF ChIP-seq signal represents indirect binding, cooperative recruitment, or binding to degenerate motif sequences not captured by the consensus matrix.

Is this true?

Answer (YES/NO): NO